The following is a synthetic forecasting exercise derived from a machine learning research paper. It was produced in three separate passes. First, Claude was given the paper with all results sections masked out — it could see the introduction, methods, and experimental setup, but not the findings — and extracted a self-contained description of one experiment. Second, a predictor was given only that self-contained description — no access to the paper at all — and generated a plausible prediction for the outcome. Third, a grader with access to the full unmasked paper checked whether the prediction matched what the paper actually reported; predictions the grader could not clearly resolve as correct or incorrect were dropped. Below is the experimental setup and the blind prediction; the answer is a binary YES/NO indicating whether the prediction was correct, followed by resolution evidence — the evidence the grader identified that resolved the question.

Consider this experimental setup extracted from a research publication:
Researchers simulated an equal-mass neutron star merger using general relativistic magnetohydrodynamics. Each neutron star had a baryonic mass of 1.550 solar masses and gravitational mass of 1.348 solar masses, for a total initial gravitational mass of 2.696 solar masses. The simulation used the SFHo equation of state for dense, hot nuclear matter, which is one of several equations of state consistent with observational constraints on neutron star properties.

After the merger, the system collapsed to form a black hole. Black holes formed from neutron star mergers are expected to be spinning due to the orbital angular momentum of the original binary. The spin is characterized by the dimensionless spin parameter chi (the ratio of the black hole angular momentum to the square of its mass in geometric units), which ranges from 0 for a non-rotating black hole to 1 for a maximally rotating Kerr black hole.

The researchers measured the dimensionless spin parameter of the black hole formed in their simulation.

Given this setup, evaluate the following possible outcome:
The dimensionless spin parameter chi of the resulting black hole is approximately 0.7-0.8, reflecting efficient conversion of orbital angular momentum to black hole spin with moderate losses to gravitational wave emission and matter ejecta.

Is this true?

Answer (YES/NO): YES